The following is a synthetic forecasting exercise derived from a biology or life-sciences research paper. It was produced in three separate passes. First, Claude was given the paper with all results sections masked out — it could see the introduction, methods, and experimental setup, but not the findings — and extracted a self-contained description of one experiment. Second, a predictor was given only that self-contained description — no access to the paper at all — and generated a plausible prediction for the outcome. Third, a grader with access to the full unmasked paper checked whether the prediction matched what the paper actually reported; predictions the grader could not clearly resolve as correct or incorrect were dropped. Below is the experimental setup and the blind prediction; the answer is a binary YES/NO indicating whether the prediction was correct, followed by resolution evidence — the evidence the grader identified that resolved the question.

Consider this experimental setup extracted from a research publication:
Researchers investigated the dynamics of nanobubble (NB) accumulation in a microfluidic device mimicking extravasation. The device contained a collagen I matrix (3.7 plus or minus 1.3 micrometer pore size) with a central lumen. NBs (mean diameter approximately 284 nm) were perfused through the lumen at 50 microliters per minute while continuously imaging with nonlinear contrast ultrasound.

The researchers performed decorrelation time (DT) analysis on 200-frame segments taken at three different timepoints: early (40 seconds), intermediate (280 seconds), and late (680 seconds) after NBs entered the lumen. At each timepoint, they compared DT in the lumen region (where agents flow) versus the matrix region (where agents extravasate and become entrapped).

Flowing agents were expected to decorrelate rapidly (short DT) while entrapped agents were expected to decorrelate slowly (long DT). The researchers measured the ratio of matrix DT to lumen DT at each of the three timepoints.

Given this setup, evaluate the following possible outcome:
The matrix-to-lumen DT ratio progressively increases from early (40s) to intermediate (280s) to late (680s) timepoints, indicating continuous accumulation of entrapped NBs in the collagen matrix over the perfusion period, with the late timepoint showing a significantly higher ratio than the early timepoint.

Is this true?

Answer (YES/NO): YES